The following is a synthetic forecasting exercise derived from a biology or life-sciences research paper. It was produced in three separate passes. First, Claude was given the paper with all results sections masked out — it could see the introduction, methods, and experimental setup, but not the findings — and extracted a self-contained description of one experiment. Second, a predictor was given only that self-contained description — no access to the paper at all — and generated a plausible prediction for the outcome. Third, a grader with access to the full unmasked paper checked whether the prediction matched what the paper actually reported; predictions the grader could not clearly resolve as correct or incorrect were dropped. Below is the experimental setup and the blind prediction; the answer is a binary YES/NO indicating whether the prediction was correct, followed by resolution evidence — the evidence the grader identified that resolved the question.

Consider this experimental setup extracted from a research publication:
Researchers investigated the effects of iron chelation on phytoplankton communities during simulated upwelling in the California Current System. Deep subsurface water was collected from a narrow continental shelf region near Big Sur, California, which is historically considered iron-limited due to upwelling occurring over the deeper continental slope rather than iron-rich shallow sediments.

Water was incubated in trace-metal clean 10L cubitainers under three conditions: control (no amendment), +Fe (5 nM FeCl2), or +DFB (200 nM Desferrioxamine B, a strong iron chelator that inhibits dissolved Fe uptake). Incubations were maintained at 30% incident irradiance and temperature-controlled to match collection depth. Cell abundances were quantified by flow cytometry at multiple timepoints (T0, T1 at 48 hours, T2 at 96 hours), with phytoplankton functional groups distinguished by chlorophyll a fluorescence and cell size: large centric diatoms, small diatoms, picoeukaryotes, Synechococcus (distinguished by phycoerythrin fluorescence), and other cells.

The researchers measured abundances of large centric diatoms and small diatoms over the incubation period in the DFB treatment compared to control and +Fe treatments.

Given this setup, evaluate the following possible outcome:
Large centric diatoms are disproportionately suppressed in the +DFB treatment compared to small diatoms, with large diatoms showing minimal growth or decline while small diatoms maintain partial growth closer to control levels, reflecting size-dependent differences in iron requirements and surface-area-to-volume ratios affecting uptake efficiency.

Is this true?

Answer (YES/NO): YES